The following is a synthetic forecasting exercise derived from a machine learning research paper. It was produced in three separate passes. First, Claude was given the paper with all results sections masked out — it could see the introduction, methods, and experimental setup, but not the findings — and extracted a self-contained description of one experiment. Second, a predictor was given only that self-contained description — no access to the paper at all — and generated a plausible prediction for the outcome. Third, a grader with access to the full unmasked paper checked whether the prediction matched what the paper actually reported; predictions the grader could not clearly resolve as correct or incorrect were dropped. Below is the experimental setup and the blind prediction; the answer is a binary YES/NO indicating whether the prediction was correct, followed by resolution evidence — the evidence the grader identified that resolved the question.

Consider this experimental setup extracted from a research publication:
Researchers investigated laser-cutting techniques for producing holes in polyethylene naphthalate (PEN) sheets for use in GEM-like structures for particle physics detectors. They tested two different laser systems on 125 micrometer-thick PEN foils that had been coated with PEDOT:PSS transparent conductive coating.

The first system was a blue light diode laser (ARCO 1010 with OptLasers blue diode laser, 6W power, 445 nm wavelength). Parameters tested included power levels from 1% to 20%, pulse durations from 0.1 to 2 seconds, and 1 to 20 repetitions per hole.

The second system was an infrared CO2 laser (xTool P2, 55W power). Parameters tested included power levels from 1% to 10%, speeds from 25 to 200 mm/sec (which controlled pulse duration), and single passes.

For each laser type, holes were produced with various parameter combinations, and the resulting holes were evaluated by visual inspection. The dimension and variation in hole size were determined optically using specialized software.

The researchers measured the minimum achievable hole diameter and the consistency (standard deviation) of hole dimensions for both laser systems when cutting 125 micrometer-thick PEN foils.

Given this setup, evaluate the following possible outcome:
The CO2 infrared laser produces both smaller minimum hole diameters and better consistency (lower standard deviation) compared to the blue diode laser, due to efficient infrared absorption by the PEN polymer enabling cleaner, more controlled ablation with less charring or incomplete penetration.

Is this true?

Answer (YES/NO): YES